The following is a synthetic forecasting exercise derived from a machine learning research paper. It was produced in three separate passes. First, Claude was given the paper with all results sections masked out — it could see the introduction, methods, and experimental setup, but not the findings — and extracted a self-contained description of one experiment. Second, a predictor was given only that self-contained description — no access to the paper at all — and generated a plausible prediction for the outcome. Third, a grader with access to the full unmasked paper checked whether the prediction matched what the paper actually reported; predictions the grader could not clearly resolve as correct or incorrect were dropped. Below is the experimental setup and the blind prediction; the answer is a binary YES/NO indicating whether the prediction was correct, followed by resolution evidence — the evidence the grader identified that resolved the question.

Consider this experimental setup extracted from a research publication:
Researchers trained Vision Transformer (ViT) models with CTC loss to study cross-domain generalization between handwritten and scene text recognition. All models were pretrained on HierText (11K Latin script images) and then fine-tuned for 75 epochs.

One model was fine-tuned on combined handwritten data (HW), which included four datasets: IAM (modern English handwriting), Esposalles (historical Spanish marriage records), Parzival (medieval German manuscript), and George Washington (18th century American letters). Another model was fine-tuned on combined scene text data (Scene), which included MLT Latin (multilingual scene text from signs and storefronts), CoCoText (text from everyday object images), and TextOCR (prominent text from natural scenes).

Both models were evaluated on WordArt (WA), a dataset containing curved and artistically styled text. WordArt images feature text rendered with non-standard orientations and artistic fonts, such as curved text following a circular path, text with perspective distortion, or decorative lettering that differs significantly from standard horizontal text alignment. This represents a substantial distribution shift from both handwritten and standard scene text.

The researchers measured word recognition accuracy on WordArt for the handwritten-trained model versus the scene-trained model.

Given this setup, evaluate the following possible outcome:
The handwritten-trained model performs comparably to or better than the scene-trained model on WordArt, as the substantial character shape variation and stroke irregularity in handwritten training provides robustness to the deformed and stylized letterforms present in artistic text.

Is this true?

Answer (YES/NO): NO